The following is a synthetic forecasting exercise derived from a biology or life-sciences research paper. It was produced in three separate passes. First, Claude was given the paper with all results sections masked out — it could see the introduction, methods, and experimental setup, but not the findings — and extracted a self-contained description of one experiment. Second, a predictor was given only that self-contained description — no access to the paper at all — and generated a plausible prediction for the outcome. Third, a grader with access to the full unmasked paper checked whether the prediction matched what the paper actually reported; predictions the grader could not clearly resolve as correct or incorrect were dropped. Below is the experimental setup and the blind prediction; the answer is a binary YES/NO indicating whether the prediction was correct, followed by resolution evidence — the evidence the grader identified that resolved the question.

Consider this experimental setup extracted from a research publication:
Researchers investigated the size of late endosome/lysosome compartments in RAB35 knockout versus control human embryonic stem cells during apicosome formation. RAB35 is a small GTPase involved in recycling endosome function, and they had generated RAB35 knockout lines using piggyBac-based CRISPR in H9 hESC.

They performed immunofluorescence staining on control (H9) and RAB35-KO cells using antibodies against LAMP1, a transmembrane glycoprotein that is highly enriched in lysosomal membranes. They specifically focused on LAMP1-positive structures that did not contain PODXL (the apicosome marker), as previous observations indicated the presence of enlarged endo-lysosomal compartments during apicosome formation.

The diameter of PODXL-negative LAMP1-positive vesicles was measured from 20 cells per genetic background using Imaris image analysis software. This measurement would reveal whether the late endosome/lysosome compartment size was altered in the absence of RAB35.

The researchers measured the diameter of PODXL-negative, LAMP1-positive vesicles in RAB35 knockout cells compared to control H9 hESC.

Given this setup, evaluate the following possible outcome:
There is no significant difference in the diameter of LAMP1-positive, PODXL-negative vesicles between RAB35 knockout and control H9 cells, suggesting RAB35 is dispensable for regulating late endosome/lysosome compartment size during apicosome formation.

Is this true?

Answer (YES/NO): NO